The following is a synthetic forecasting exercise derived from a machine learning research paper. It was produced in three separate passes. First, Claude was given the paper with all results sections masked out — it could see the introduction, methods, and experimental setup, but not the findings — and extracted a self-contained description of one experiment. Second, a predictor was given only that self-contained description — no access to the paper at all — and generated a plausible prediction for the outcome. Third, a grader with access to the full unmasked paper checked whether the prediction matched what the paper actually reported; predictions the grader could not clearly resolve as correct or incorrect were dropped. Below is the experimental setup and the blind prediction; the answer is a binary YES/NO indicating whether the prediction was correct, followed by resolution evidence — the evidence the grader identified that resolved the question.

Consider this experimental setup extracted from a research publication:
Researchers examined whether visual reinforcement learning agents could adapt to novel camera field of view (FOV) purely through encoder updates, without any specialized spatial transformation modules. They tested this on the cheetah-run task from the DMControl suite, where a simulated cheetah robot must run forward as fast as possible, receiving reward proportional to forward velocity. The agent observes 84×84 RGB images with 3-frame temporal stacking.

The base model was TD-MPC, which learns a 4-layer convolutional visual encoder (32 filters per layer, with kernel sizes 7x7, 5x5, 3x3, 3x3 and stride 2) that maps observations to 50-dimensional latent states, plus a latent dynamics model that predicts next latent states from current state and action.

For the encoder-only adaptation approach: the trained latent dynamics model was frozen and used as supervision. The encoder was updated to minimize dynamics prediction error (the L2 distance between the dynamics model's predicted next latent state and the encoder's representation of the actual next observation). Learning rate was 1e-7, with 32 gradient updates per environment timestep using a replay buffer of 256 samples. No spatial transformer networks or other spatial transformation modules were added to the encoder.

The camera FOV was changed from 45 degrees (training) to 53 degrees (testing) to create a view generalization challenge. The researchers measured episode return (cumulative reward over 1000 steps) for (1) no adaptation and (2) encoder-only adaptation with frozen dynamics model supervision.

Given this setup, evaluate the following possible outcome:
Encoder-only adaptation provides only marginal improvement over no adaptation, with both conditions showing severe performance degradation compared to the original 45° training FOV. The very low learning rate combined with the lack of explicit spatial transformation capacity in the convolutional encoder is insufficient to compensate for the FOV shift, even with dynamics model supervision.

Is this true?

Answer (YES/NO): NO